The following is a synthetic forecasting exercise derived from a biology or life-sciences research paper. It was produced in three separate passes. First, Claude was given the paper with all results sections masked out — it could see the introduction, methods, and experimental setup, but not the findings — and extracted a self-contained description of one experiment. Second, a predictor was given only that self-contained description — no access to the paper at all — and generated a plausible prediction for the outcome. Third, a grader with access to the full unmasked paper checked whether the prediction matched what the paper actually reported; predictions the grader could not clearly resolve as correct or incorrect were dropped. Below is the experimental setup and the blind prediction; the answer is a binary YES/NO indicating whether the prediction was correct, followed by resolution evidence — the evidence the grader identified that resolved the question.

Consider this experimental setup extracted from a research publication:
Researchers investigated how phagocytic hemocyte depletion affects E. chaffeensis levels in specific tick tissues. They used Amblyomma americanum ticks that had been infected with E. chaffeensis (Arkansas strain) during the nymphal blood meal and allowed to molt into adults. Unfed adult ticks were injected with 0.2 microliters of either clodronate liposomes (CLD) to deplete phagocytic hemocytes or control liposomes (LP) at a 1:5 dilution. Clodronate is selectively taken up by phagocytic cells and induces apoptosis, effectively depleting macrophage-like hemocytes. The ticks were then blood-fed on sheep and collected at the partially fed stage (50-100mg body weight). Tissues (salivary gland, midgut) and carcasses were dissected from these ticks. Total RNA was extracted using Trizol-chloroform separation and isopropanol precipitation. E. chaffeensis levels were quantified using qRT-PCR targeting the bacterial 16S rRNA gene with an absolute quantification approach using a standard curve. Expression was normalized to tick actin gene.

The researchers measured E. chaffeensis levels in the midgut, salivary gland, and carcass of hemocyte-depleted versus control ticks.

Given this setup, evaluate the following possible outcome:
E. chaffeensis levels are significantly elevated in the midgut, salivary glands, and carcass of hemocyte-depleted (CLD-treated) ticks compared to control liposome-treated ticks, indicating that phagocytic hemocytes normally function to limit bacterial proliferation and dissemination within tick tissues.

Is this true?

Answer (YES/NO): NO